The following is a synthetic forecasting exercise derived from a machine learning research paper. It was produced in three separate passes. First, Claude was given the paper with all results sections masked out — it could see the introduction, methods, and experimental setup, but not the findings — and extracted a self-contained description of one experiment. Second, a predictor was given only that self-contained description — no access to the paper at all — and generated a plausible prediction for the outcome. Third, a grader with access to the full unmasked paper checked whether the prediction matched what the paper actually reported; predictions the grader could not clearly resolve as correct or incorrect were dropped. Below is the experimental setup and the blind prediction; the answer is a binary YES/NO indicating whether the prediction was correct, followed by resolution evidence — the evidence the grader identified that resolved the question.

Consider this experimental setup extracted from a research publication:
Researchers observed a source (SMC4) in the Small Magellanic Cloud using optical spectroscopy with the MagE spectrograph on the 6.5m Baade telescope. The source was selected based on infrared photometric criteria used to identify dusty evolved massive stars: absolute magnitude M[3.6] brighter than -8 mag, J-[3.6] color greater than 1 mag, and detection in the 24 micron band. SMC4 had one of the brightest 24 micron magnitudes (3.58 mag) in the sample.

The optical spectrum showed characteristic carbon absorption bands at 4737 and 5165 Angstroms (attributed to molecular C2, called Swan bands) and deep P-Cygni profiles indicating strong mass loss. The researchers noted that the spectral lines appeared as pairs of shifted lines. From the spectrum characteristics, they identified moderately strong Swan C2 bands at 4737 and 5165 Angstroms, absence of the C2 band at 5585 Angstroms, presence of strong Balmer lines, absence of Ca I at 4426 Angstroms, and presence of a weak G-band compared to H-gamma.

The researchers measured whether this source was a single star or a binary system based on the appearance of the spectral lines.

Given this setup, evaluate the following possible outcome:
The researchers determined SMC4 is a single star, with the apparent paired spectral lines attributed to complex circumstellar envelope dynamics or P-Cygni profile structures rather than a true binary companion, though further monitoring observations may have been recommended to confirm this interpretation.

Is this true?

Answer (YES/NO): NO